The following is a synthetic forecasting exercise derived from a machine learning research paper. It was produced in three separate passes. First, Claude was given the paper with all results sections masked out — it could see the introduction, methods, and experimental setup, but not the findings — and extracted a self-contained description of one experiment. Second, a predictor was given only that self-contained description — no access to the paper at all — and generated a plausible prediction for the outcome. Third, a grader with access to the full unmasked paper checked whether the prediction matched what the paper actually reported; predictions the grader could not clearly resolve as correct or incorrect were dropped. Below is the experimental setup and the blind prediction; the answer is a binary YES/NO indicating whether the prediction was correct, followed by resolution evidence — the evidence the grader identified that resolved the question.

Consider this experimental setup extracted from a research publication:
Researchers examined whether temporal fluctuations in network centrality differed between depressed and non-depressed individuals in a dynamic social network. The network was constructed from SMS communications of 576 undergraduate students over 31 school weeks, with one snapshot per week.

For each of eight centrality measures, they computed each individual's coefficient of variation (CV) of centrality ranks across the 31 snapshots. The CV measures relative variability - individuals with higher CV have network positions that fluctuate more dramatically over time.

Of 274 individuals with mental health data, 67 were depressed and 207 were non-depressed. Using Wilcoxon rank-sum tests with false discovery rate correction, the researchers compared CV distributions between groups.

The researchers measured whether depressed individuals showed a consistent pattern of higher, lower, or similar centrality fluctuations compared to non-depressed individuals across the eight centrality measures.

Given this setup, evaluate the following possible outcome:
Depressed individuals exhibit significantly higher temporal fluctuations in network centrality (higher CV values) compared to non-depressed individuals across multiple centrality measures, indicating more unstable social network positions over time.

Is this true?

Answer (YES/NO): YES